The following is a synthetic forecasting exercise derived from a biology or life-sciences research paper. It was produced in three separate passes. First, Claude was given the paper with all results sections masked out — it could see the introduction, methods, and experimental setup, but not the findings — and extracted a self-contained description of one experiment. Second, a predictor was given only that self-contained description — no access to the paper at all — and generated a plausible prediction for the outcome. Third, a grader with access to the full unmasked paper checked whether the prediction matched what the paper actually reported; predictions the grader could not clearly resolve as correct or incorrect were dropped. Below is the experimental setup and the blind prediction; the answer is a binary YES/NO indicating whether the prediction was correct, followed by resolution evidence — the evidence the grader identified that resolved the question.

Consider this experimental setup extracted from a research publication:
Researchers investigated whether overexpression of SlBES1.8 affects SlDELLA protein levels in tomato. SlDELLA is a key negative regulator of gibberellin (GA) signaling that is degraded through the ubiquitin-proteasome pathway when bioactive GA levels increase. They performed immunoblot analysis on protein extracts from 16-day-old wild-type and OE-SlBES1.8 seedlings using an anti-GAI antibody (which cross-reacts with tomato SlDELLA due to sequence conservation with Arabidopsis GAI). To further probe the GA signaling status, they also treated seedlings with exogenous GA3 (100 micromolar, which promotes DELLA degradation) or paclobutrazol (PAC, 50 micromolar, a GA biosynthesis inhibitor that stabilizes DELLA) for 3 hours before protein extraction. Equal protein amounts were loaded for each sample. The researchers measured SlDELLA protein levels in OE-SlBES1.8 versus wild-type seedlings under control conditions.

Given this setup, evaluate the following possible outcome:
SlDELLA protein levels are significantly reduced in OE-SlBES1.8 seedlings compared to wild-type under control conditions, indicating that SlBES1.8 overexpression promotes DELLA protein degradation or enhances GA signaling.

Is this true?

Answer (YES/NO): YES